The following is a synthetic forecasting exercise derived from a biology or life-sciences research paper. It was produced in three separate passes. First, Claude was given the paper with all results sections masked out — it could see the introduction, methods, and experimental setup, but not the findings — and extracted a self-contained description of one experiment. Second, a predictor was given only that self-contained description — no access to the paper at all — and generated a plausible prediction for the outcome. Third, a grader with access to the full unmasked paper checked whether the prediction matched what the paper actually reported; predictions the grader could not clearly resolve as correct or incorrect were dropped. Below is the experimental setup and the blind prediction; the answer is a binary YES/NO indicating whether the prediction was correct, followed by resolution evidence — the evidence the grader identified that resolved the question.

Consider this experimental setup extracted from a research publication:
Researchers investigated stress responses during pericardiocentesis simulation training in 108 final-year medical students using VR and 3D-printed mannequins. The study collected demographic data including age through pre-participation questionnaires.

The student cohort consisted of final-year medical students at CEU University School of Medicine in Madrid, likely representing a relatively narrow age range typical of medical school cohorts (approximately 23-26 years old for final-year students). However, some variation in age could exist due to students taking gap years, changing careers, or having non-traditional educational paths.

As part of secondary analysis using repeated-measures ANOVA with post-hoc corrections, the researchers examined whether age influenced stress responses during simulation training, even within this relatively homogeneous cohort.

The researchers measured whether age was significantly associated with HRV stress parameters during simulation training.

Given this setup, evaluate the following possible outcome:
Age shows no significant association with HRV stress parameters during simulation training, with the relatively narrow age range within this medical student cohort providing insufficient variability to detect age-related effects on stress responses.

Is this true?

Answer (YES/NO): NO